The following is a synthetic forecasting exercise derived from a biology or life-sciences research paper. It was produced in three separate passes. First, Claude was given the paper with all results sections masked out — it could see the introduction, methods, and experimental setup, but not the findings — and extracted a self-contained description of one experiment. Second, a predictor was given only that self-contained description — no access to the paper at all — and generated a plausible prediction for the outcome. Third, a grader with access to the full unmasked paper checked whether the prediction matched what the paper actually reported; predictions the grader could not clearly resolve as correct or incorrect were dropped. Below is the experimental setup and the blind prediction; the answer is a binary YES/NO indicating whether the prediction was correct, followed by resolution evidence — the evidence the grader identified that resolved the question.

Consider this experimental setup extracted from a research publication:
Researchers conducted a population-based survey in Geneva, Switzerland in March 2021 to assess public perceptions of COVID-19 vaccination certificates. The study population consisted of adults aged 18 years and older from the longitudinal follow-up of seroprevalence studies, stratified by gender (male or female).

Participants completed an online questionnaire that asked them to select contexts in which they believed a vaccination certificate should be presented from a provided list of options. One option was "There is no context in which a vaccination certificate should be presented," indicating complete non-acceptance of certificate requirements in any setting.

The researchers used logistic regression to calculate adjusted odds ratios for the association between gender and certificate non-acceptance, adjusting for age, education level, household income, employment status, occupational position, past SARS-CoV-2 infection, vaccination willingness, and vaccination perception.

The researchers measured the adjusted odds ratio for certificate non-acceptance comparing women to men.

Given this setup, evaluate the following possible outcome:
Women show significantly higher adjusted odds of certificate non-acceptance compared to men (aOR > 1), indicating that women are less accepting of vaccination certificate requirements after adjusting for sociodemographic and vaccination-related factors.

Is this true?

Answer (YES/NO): NO